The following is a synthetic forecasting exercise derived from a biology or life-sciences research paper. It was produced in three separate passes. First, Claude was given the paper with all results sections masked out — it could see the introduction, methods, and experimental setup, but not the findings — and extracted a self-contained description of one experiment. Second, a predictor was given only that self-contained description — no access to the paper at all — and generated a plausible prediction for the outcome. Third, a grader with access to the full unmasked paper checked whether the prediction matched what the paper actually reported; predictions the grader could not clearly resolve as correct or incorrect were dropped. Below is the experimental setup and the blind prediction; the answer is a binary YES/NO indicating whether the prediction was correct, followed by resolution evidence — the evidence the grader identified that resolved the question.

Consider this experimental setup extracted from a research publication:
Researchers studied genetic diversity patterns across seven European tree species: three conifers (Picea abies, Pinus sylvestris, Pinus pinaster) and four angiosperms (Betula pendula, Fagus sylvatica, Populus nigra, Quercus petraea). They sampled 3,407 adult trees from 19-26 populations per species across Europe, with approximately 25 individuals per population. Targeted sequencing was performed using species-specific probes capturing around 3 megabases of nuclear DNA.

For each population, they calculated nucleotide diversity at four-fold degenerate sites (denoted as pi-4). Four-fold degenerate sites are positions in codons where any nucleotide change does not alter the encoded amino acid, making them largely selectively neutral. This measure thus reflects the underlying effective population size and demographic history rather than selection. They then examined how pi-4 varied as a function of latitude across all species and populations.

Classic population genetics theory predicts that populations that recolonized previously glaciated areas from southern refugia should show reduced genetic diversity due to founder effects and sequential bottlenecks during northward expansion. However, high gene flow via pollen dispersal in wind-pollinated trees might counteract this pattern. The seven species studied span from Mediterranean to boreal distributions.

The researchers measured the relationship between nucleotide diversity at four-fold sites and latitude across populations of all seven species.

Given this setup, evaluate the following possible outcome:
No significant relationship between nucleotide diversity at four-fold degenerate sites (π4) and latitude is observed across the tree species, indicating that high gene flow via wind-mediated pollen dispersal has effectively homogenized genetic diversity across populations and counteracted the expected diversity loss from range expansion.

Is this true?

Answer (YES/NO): NO